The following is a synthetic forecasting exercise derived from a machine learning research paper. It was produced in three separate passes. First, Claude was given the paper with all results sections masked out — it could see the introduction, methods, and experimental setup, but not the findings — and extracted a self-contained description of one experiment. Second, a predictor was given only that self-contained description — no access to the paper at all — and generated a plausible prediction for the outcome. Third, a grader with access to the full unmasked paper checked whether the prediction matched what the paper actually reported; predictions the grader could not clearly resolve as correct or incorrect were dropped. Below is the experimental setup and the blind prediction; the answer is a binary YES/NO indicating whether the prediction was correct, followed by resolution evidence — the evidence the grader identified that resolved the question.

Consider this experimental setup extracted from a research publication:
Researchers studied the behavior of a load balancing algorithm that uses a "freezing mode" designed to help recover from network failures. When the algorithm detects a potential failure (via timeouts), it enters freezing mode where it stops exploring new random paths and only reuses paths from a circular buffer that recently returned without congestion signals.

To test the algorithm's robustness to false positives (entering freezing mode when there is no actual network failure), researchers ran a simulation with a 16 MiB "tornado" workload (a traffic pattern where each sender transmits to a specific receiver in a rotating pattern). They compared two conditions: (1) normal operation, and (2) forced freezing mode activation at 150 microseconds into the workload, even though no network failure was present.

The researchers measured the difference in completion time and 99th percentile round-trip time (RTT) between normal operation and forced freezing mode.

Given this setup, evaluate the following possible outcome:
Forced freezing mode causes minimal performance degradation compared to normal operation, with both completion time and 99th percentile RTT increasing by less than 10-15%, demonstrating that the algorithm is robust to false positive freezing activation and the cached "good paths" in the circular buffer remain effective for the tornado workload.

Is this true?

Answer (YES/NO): YES